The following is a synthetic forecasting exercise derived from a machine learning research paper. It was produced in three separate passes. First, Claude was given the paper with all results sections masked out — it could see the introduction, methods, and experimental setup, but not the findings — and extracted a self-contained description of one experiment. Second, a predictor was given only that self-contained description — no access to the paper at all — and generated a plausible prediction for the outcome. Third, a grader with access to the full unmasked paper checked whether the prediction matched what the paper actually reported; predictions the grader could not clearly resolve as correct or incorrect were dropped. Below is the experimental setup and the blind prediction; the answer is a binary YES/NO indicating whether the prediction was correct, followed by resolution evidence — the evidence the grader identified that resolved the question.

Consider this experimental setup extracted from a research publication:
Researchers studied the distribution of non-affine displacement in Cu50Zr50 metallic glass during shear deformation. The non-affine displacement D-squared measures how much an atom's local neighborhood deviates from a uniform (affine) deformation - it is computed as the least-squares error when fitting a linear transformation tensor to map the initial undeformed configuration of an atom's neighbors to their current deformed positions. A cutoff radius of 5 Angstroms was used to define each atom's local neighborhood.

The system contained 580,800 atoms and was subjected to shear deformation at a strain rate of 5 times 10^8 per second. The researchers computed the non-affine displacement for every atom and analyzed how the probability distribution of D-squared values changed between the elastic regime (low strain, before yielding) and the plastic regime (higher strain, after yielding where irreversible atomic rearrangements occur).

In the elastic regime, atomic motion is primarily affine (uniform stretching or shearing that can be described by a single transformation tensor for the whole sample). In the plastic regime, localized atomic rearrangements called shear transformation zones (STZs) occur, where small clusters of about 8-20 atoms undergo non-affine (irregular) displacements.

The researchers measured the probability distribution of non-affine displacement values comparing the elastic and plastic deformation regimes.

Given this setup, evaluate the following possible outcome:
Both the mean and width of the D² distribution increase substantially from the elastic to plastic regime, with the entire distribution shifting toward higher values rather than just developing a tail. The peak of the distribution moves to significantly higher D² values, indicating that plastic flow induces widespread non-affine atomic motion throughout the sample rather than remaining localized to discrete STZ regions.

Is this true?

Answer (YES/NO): NO